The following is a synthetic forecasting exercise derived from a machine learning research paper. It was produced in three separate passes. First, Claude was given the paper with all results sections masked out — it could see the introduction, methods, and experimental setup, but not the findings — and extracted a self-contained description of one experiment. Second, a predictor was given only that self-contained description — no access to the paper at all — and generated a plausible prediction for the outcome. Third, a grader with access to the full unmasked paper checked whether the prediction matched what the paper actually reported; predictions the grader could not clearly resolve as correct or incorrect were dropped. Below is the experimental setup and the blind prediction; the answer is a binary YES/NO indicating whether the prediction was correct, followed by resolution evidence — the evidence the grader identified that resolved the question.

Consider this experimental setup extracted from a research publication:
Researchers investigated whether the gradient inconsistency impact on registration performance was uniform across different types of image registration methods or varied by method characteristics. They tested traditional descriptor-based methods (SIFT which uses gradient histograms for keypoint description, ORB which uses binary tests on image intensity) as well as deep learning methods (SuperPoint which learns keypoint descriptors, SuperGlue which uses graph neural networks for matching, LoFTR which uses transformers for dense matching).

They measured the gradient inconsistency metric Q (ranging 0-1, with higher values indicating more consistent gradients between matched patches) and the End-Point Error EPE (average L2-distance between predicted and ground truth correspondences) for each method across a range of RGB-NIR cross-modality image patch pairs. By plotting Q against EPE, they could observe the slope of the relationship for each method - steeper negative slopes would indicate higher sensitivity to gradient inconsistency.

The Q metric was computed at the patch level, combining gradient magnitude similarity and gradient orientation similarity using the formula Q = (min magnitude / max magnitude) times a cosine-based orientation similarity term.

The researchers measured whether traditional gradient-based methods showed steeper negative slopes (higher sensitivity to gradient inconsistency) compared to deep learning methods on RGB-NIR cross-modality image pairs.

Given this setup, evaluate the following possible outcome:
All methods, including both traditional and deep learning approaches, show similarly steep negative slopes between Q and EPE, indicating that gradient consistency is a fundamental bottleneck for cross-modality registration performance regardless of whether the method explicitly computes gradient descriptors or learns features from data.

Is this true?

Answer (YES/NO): NO